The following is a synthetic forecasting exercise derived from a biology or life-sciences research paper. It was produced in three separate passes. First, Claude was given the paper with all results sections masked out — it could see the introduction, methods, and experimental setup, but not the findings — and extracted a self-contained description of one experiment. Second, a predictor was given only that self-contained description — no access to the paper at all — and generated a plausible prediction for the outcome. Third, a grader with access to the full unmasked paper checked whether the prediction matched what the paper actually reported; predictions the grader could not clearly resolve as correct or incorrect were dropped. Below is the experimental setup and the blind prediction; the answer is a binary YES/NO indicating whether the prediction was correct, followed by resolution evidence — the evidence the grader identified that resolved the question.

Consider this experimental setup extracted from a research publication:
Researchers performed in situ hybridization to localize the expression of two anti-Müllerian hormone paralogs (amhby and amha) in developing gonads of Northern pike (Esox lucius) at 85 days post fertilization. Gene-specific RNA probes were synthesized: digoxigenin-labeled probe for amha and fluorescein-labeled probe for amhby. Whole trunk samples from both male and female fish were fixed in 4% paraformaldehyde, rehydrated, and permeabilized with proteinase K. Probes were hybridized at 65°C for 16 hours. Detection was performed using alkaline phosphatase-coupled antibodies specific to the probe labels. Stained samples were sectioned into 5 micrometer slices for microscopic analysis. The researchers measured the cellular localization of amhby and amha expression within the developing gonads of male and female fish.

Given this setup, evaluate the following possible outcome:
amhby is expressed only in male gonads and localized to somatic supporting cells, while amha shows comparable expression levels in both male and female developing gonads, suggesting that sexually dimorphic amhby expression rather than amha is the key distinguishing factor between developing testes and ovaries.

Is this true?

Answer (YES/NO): NO